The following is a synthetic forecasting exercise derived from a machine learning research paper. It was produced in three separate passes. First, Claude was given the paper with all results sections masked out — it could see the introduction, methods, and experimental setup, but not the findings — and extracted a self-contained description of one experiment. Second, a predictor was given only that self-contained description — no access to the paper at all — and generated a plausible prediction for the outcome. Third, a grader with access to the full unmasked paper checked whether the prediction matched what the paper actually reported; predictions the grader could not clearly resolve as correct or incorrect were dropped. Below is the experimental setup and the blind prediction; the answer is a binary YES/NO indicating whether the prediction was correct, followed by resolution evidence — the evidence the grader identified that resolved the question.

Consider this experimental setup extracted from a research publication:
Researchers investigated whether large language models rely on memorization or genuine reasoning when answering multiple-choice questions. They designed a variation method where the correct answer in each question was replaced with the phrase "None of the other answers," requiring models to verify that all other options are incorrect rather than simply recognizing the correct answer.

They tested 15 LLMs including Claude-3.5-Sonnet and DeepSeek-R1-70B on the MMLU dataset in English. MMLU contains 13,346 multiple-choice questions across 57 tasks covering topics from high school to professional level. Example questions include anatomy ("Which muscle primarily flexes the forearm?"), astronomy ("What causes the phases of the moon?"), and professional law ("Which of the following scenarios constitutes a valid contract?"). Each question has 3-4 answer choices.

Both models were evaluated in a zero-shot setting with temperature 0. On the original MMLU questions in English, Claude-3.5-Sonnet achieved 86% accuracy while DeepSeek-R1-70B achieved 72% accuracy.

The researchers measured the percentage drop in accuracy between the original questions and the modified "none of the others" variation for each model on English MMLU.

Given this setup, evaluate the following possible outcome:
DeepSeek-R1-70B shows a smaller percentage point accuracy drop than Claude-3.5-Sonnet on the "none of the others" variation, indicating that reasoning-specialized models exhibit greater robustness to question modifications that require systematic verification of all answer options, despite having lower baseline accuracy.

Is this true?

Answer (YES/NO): YES